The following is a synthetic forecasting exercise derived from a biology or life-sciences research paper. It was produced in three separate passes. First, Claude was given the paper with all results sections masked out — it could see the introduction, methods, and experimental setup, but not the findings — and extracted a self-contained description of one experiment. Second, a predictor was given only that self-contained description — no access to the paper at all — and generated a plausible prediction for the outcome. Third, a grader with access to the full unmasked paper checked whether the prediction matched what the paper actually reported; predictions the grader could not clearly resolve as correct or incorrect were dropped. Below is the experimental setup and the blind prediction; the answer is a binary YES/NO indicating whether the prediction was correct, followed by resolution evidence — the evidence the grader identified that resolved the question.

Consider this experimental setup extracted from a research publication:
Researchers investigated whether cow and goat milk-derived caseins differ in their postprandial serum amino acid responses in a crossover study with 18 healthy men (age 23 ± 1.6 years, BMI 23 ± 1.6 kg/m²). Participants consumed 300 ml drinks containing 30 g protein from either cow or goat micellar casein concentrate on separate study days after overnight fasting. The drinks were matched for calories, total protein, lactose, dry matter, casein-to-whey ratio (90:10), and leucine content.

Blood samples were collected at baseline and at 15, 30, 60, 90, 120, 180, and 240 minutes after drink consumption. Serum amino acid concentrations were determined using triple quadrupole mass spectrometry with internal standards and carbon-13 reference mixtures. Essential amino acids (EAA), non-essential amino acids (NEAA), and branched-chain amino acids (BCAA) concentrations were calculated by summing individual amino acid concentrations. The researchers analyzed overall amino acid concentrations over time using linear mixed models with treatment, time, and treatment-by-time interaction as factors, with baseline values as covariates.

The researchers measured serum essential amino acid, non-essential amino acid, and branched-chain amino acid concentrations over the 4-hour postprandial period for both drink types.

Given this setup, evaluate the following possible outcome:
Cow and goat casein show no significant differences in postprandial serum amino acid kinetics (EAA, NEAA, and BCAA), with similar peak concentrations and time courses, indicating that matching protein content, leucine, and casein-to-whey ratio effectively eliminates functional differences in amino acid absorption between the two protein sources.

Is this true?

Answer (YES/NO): NO